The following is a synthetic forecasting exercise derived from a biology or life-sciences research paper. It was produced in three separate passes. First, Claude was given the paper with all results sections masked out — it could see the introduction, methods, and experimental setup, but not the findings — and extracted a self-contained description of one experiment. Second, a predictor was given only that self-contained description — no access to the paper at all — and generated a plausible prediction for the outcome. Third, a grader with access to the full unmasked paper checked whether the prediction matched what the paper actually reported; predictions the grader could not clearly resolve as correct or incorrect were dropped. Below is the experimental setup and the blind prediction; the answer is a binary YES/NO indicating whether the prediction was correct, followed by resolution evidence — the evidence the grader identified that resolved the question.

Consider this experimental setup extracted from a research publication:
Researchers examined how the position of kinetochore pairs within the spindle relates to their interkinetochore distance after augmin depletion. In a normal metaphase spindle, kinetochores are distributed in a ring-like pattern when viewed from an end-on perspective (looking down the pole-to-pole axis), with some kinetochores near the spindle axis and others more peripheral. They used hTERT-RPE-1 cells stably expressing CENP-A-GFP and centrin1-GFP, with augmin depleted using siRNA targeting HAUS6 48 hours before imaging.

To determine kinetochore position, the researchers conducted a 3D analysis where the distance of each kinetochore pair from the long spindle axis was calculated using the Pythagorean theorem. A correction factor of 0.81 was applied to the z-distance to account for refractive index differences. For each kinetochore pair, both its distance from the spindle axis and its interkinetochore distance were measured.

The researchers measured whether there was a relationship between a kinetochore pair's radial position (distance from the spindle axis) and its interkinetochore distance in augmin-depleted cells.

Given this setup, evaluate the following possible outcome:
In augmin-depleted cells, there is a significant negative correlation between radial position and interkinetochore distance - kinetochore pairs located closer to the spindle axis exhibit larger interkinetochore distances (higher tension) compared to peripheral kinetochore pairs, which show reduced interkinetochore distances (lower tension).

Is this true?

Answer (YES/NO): NO